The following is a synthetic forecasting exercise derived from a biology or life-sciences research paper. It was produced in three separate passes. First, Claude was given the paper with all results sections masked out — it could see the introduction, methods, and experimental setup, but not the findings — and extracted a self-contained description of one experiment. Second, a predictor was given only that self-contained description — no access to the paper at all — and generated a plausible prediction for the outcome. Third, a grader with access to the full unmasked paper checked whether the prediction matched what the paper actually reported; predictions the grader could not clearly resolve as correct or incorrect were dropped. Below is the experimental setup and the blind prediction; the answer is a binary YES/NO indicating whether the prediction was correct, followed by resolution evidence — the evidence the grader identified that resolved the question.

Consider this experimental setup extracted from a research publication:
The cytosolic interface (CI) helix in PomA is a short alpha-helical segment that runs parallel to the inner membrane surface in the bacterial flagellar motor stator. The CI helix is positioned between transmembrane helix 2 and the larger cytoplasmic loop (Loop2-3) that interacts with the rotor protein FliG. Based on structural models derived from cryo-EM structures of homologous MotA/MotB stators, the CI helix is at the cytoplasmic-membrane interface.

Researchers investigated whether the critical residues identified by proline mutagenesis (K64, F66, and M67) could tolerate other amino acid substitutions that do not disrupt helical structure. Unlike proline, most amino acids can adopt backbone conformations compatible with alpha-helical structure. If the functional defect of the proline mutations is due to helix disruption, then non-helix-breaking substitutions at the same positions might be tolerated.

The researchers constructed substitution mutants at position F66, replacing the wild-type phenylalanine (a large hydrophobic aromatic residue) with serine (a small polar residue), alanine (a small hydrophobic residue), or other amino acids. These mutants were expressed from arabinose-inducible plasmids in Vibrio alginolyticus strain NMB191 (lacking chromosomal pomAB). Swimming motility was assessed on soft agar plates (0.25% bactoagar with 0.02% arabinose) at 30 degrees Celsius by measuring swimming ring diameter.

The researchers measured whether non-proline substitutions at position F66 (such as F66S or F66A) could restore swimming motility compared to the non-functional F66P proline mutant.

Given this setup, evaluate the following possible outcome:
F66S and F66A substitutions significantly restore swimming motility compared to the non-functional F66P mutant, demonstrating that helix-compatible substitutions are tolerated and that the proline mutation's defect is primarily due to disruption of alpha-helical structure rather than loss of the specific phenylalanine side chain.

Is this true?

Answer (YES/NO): NO